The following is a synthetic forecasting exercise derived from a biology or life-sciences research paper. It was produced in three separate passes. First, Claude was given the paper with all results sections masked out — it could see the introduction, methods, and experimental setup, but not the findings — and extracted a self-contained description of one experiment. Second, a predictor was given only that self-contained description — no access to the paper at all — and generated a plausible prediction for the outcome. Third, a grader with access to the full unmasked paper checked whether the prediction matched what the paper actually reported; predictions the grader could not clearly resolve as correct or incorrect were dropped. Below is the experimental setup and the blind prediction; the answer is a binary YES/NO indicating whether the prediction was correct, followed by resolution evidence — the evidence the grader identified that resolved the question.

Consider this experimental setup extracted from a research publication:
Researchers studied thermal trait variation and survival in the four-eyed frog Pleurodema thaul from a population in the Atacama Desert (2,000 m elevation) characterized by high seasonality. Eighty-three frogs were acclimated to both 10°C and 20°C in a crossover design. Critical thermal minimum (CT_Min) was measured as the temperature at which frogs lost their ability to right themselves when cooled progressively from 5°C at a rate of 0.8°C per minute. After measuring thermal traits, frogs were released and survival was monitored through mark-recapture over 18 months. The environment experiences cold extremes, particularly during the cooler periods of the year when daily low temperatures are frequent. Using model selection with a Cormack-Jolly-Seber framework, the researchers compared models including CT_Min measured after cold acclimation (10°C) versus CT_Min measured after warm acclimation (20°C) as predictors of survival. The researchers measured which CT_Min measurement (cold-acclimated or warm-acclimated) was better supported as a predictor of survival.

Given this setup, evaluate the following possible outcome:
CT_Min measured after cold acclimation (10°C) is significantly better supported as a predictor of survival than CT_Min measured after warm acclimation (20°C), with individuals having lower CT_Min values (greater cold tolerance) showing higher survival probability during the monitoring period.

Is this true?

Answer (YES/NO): NO